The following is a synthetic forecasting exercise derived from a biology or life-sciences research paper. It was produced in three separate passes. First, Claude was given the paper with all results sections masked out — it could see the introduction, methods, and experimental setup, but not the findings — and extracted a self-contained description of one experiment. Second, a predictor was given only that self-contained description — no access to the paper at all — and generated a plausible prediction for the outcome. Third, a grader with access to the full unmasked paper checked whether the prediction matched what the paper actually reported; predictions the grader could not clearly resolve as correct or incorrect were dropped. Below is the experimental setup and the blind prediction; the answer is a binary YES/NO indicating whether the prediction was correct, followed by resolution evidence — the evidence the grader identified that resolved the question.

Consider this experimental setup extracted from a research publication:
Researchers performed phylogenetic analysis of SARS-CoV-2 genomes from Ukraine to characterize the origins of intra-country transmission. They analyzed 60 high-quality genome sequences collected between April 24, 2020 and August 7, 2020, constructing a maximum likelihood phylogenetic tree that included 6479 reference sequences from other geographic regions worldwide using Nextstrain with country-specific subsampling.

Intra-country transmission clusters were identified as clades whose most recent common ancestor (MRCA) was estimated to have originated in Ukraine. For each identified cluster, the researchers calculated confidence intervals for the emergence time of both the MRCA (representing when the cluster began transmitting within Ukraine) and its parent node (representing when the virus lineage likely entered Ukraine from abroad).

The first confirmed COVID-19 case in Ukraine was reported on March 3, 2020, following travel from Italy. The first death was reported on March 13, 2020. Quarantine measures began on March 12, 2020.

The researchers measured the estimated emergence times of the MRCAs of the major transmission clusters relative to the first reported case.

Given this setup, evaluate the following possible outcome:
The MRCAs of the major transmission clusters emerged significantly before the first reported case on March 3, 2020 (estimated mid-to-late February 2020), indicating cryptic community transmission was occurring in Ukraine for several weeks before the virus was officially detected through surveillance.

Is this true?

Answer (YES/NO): NO